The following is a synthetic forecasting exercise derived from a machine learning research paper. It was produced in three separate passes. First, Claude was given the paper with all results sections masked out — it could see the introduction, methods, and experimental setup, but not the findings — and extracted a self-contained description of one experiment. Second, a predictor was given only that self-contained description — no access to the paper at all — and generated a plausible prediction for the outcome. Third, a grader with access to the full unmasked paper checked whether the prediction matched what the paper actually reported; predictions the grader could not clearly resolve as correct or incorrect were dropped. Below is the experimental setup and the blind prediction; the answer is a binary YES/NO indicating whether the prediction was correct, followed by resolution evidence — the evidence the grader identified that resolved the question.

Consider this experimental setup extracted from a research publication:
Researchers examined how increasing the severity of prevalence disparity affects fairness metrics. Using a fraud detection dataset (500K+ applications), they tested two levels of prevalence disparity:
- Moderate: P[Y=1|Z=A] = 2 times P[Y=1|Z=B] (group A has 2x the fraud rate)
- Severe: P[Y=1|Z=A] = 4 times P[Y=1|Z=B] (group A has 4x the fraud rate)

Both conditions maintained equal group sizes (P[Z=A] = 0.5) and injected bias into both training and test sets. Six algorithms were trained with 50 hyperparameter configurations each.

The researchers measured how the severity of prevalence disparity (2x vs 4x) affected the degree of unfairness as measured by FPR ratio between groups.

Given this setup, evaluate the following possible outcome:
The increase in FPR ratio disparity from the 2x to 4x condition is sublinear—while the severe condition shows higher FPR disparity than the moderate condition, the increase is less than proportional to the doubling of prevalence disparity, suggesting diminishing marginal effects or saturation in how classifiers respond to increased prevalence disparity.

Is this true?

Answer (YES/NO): NO